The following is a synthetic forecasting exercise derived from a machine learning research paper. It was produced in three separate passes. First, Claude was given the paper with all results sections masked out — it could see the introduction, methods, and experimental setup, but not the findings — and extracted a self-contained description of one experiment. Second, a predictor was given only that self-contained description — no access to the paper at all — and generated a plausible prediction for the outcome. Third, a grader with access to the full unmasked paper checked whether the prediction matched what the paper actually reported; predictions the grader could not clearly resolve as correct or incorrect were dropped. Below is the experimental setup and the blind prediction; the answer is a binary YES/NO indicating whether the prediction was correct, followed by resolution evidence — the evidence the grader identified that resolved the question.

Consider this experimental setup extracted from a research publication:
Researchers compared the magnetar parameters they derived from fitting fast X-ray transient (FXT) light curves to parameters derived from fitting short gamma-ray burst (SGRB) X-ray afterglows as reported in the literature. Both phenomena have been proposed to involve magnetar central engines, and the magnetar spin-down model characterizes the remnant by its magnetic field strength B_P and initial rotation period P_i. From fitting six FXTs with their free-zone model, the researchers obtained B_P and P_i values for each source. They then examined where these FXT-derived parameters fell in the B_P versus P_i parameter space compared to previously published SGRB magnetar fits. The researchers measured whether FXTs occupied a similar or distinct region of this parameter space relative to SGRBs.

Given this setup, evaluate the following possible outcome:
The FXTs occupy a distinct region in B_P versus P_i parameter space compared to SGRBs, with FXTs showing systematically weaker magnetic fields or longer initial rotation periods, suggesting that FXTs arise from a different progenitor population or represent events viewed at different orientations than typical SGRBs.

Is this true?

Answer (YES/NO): NO